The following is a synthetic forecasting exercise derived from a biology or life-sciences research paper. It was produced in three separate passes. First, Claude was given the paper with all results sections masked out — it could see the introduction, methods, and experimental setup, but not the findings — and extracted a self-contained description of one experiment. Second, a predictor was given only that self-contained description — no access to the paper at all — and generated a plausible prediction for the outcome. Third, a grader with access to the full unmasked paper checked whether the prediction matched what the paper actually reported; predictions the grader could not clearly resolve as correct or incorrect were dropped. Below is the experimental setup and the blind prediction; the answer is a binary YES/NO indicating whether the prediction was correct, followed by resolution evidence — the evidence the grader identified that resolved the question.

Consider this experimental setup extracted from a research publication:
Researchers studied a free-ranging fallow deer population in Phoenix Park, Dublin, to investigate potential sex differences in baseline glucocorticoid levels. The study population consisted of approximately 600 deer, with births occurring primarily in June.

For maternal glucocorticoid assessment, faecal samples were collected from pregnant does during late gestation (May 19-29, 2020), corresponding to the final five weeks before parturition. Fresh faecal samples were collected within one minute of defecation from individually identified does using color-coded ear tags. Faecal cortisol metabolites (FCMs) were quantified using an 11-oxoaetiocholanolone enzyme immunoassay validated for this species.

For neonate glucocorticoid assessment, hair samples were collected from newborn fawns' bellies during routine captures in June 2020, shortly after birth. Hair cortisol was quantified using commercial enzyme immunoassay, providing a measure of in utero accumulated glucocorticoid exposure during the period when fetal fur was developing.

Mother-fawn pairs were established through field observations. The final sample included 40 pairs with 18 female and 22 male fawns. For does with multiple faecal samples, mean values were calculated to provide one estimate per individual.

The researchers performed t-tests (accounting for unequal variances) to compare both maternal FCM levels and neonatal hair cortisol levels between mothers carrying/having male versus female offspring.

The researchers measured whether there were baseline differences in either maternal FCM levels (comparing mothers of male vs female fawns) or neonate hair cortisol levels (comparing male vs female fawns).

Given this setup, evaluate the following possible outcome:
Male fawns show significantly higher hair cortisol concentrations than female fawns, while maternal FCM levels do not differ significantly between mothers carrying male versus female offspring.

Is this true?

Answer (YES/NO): NO